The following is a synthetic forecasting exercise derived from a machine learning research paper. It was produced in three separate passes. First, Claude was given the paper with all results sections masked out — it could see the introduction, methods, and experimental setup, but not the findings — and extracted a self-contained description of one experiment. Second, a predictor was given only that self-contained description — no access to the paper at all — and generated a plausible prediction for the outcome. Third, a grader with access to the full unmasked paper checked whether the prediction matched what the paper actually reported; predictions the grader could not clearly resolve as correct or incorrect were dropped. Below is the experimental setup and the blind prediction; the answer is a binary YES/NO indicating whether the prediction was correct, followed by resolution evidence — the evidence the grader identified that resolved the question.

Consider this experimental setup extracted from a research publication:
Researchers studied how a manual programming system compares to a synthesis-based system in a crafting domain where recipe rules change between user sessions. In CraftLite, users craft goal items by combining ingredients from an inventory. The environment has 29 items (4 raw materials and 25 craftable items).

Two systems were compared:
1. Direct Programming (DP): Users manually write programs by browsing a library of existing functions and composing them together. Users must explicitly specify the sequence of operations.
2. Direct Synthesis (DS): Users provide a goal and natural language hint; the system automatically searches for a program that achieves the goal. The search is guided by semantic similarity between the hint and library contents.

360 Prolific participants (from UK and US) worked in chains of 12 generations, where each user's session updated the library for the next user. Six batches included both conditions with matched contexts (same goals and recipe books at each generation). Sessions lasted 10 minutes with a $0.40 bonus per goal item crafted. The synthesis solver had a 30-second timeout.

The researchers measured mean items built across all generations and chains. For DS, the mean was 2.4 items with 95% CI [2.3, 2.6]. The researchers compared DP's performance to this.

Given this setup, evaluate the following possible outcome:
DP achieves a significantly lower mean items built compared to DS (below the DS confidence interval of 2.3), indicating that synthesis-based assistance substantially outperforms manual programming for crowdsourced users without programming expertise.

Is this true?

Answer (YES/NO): YES